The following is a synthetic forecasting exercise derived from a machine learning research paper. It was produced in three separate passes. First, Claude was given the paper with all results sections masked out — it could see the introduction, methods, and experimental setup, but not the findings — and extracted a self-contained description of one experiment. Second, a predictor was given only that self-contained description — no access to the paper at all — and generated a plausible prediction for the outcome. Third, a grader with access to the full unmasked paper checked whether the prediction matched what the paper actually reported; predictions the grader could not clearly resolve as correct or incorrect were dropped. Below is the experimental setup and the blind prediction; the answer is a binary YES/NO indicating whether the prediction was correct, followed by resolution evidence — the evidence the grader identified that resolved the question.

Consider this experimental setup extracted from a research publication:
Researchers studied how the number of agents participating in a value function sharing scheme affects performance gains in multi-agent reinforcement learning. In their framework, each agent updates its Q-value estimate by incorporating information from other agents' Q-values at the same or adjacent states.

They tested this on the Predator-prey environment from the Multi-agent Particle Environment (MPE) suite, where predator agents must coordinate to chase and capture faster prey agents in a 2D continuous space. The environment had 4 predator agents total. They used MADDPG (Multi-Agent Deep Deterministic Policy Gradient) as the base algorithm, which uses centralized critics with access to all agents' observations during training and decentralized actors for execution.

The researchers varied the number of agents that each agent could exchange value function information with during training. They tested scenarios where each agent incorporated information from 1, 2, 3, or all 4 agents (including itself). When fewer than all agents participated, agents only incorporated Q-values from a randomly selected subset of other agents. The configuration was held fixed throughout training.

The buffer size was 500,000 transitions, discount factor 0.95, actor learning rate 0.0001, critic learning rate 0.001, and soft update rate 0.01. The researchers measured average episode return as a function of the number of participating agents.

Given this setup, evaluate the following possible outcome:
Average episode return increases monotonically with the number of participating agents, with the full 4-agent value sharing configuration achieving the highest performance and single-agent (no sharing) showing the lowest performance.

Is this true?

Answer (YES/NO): YES